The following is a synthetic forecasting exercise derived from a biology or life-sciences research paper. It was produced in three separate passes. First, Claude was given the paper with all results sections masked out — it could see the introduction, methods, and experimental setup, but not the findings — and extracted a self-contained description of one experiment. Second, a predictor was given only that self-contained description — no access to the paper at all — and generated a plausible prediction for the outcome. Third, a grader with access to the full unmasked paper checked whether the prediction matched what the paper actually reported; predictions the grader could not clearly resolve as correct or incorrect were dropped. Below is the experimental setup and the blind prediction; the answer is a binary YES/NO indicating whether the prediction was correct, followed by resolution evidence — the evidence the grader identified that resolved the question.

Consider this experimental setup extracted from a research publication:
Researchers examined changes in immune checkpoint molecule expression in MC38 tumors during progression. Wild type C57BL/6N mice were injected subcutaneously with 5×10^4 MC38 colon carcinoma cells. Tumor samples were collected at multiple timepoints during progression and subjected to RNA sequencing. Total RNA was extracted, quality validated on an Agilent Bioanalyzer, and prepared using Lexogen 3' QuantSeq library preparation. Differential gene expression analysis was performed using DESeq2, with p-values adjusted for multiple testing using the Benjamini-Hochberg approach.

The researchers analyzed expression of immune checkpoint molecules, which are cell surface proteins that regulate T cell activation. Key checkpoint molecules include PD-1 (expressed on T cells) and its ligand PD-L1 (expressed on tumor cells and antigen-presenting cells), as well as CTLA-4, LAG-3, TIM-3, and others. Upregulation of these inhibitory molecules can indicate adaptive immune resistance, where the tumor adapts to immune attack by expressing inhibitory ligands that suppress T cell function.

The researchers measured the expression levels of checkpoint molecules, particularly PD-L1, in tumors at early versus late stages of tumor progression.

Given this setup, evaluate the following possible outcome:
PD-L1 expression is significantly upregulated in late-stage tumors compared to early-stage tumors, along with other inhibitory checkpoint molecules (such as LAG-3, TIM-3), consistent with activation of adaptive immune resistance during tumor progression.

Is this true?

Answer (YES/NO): NO